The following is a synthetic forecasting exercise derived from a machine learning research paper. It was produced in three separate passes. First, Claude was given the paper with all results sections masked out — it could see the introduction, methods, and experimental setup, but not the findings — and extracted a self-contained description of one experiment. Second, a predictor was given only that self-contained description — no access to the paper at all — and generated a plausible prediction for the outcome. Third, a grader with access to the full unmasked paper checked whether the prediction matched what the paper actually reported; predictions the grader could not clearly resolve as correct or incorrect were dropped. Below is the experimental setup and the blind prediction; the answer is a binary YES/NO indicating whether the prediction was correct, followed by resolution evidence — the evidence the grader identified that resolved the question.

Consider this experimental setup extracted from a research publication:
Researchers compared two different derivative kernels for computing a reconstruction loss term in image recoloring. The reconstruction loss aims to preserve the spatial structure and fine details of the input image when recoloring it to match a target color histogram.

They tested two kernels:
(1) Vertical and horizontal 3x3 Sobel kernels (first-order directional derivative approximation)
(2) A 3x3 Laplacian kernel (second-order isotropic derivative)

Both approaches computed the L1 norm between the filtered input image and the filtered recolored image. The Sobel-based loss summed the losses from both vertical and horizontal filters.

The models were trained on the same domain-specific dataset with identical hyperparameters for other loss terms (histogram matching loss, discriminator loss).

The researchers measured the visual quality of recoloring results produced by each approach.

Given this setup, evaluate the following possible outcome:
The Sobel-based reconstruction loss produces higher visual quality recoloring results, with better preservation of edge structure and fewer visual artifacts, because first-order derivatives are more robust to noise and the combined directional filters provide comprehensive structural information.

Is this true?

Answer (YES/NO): NO